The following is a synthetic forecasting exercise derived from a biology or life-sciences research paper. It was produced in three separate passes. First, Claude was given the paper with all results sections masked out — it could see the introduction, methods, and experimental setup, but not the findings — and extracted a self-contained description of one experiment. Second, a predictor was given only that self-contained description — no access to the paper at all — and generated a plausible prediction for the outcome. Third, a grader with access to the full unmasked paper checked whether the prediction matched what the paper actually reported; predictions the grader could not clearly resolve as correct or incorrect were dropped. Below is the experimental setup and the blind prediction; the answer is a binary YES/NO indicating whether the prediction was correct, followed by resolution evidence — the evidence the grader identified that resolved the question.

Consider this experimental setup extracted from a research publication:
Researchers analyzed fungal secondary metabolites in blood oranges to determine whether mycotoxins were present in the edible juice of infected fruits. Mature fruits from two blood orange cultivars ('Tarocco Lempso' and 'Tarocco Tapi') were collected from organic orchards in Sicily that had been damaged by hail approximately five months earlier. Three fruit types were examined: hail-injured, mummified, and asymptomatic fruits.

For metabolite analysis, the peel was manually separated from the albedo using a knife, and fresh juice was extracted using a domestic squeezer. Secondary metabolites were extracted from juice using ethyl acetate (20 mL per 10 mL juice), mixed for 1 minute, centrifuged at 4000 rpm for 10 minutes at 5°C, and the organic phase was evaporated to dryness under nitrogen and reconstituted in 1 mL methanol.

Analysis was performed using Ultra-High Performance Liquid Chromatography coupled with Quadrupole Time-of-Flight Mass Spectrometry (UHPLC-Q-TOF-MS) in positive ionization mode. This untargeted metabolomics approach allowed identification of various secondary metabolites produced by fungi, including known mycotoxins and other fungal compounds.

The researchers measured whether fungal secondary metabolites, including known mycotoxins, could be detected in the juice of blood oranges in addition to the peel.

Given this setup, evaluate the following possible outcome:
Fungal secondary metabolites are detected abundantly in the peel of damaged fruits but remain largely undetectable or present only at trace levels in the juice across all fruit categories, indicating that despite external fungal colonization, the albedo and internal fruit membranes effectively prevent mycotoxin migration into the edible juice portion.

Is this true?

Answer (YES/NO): NO